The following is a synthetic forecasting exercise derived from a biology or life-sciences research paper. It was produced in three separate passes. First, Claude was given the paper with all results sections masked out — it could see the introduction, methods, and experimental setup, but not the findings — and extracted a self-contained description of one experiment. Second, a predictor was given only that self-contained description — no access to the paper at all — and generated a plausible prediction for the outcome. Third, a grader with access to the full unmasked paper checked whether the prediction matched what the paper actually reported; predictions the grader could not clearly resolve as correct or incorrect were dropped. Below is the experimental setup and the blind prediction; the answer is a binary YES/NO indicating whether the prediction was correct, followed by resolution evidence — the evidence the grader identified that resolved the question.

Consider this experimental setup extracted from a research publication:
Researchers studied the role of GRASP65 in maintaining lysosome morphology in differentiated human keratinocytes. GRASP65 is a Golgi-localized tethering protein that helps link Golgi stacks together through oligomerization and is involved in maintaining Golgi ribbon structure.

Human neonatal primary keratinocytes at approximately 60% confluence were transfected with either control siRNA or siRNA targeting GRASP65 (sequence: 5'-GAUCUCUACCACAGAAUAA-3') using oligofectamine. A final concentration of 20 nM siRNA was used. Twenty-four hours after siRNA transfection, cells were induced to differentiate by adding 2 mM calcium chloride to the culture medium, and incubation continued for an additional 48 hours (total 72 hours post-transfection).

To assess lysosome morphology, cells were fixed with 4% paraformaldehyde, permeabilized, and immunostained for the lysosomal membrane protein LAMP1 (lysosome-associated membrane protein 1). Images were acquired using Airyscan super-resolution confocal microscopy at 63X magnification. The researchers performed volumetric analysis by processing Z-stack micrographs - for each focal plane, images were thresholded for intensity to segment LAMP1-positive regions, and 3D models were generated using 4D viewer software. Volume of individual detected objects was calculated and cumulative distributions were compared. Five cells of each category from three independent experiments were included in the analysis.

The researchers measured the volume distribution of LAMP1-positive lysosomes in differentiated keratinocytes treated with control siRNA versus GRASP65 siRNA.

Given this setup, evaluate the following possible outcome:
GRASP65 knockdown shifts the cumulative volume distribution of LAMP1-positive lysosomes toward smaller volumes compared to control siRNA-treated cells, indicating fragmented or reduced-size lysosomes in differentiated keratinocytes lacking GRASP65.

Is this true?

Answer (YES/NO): NO